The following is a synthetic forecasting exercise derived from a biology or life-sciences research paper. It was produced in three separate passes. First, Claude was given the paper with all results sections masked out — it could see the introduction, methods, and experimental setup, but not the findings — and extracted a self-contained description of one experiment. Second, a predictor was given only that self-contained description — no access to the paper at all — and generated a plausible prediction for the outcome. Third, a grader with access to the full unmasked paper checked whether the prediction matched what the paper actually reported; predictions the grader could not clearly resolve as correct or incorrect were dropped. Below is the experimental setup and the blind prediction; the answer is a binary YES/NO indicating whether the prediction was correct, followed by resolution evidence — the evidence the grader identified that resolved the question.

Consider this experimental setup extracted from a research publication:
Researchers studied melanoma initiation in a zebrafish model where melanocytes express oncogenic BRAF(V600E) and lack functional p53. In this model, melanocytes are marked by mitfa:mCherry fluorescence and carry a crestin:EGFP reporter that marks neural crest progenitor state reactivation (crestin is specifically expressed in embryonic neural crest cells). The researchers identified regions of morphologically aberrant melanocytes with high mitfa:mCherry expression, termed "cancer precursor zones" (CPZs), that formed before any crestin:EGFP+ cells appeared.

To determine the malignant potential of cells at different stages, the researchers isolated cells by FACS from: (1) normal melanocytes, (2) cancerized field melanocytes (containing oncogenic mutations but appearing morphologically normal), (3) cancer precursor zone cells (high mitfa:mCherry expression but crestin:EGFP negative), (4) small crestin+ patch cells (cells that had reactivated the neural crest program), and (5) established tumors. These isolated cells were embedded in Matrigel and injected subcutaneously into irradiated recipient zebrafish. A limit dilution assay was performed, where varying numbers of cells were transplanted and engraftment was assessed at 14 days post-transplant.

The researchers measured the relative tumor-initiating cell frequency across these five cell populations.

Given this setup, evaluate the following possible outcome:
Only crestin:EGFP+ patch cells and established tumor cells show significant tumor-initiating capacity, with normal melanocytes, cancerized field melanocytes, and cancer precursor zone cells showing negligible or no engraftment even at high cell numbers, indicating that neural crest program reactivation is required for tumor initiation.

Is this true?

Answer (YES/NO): NO